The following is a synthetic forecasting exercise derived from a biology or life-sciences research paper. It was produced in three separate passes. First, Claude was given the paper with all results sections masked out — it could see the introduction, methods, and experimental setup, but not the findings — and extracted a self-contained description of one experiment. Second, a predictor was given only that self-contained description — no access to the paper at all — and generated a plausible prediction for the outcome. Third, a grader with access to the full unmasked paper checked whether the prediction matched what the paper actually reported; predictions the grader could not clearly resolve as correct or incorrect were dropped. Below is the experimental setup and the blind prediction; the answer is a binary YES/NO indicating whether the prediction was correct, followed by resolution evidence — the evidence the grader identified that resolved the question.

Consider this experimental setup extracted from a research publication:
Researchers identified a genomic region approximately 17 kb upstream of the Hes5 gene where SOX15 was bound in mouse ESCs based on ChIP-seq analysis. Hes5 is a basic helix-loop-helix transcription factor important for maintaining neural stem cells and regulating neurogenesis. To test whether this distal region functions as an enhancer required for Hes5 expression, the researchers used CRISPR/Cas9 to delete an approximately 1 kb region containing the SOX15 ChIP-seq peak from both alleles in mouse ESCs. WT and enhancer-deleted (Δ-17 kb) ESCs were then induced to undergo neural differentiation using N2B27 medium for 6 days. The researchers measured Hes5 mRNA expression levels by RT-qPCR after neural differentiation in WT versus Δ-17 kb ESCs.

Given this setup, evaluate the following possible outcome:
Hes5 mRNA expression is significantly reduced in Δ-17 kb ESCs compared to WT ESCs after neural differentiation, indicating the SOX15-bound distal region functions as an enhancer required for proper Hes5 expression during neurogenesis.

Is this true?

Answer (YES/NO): YES